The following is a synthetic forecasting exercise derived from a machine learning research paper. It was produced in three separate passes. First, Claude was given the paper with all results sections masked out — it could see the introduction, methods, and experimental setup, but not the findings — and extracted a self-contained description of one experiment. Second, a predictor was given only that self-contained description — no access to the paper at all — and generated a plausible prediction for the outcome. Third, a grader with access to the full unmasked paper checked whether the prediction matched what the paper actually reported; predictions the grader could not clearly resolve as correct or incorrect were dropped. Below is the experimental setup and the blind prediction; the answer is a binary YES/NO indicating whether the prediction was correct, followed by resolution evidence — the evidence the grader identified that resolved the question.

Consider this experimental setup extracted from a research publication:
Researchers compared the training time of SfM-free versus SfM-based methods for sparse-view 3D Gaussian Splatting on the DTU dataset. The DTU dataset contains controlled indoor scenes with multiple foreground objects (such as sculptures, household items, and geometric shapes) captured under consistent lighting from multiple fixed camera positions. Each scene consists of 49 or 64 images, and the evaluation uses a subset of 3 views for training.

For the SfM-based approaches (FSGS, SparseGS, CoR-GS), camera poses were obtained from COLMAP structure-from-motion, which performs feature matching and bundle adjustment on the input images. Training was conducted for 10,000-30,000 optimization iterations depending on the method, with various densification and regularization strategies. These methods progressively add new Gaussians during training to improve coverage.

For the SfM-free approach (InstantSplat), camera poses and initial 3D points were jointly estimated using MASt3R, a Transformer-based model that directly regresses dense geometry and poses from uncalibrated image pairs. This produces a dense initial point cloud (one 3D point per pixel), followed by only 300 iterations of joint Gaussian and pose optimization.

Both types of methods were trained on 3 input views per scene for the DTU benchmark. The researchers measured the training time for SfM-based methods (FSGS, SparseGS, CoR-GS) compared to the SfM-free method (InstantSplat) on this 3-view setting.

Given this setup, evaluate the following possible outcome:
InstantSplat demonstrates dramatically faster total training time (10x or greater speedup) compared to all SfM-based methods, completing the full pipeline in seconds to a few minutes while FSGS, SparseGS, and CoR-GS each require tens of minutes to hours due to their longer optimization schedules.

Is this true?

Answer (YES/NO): NO